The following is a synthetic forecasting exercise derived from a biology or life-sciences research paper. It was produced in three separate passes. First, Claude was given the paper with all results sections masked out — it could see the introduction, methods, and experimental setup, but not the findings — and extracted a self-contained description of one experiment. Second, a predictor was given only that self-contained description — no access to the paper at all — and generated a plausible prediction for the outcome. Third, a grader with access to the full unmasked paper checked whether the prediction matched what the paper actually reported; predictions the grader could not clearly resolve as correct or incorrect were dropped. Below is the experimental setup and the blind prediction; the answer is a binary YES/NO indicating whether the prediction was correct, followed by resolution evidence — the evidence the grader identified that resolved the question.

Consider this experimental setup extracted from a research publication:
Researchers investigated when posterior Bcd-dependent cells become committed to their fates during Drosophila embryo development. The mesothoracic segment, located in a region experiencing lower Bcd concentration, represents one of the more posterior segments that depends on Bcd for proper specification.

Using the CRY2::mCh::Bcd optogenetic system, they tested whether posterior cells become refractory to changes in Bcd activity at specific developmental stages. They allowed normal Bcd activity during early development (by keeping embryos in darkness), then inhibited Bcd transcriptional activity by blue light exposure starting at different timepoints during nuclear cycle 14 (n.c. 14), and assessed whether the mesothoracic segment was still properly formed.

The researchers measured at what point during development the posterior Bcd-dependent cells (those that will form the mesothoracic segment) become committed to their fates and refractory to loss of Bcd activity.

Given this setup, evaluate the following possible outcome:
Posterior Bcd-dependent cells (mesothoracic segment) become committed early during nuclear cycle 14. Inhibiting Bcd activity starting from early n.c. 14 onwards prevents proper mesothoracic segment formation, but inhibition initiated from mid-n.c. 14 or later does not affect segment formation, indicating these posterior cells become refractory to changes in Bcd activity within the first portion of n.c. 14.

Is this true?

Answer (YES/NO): NO